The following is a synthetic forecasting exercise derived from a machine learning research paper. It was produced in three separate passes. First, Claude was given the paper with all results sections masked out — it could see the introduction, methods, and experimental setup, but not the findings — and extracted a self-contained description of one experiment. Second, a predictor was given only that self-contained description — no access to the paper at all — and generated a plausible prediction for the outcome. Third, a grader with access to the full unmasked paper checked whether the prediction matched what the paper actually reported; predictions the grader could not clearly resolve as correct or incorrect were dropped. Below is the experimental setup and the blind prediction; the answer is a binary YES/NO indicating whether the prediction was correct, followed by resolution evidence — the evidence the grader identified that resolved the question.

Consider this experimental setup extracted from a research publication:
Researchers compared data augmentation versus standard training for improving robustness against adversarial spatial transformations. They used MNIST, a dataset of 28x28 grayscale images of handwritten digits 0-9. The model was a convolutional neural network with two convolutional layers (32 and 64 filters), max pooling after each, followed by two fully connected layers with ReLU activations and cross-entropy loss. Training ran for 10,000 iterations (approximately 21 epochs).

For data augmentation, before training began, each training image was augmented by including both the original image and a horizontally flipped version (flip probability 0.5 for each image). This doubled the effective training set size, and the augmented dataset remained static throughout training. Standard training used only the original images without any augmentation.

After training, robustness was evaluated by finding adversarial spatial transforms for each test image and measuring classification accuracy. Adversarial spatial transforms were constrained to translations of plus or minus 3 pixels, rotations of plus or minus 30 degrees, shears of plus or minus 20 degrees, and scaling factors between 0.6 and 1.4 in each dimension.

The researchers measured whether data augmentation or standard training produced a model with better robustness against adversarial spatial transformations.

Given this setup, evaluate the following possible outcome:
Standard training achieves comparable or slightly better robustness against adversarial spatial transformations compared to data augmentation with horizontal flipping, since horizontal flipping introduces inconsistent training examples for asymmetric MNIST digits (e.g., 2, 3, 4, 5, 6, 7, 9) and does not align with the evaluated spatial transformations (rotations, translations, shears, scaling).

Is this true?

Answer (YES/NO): NO